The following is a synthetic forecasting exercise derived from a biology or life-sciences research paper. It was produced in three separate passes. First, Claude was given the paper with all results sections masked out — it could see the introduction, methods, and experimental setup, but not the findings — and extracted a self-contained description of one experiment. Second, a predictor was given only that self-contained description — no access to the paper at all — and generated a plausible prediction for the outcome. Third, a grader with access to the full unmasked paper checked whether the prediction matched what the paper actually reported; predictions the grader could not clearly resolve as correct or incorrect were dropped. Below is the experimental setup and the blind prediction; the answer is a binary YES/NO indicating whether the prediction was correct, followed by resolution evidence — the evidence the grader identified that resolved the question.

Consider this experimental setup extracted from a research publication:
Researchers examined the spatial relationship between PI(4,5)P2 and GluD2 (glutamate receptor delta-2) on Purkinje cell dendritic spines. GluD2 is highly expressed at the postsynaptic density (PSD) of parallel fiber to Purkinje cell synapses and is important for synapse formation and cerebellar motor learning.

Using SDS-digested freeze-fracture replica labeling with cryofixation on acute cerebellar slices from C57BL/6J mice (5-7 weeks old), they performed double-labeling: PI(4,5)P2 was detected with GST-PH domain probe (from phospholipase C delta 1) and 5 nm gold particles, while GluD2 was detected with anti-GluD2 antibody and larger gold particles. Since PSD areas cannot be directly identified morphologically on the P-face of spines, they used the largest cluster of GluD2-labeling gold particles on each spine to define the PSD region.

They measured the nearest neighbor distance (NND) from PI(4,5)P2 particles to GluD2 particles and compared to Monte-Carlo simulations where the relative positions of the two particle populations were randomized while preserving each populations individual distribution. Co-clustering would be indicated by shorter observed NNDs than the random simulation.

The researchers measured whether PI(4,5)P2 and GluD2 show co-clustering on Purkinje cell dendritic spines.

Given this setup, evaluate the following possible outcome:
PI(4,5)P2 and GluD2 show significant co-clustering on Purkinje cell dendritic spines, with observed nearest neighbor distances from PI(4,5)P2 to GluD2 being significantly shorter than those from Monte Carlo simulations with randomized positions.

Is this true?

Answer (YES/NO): NO